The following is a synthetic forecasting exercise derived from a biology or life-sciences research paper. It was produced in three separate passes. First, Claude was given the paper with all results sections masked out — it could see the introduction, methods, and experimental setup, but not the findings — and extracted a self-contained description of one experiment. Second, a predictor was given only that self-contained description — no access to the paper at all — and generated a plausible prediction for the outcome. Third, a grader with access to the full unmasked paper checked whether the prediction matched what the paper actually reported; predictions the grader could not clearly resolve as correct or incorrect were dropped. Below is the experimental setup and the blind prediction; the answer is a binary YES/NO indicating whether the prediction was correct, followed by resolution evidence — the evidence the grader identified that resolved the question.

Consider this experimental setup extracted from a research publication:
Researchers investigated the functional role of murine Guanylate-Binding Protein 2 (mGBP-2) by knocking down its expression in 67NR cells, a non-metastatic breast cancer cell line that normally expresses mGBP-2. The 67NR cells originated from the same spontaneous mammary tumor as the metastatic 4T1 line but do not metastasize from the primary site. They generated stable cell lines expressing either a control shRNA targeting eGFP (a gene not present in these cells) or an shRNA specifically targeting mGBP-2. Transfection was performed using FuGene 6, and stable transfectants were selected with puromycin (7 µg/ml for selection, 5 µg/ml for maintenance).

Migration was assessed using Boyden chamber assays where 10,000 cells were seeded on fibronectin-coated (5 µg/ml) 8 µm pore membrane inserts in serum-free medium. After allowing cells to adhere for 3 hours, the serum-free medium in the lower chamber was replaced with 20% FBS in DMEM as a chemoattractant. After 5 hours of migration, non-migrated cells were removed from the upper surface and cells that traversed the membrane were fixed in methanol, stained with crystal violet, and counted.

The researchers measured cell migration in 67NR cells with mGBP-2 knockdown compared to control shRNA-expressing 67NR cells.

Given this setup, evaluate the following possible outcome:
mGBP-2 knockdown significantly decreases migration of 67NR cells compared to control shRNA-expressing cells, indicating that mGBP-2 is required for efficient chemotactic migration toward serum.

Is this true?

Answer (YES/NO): NO